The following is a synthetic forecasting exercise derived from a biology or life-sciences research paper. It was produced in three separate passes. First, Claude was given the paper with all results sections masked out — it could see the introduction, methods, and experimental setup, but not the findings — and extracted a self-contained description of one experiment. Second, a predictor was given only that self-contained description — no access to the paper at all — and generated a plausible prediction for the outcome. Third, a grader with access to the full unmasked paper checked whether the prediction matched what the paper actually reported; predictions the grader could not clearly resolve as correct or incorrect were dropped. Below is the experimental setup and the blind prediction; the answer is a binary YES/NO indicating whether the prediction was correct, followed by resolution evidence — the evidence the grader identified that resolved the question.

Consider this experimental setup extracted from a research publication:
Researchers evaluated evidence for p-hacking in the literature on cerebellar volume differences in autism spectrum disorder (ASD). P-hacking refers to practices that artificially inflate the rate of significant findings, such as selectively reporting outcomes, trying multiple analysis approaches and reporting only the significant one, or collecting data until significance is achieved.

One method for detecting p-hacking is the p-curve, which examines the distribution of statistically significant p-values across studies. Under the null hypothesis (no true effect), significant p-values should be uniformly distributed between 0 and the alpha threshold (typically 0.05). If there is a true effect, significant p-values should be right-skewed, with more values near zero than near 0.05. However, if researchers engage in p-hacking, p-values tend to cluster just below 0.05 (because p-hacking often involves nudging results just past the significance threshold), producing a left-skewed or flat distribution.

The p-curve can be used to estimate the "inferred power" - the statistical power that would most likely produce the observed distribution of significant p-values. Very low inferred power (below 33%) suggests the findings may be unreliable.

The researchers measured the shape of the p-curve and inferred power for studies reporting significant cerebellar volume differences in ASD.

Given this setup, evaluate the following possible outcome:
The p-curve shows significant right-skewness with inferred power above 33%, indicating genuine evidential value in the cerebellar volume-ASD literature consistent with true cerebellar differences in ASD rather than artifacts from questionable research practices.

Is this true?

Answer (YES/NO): NO